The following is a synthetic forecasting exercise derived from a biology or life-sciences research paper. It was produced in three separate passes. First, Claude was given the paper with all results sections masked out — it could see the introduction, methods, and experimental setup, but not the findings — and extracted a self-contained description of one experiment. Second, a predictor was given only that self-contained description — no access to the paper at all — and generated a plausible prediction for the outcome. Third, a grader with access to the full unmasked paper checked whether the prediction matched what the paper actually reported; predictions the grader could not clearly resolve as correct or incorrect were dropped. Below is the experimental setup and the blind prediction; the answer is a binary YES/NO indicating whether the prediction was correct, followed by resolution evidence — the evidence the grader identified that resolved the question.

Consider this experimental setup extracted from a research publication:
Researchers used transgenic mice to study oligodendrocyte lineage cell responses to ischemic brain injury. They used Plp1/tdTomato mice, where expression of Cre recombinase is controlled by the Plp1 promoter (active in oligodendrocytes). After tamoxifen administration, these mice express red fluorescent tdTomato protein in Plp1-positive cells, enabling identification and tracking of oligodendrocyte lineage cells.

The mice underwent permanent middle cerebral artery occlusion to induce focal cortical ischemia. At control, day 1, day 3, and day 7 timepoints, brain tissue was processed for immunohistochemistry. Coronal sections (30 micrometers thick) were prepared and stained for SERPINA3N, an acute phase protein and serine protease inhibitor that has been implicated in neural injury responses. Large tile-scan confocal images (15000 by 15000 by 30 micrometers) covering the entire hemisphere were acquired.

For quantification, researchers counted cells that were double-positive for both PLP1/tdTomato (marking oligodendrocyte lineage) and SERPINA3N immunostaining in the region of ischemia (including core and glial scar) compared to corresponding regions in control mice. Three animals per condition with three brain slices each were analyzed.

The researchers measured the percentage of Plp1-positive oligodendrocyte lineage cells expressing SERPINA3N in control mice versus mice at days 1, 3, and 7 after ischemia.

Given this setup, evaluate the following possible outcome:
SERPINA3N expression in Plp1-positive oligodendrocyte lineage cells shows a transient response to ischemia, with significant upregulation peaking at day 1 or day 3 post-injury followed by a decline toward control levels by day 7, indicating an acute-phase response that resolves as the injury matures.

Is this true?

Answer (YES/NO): NO